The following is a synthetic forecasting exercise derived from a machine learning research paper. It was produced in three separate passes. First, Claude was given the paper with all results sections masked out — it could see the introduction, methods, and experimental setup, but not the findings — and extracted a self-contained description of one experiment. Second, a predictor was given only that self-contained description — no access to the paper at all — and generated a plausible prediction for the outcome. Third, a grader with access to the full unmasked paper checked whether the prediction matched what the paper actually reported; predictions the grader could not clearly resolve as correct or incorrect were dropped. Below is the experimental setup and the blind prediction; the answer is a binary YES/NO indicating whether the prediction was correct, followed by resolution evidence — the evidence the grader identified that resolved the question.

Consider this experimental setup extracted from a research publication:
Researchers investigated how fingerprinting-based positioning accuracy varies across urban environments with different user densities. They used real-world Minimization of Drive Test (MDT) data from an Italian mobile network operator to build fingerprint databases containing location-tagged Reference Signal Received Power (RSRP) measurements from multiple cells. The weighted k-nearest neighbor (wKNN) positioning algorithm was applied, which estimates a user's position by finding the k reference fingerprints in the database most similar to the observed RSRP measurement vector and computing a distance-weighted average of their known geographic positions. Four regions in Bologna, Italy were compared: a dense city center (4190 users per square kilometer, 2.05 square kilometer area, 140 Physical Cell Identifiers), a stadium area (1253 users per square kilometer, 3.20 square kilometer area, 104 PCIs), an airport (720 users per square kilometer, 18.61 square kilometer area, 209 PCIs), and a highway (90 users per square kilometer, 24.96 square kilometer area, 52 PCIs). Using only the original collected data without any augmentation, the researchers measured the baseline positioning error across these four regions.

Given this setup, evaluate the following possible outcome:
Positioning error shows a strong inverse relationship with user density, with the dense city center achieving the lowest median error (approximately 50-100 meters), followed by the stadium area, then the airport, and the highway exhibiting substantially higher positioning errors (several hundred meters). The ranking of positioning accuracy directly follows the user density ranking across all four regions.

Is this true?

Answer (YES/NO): NO